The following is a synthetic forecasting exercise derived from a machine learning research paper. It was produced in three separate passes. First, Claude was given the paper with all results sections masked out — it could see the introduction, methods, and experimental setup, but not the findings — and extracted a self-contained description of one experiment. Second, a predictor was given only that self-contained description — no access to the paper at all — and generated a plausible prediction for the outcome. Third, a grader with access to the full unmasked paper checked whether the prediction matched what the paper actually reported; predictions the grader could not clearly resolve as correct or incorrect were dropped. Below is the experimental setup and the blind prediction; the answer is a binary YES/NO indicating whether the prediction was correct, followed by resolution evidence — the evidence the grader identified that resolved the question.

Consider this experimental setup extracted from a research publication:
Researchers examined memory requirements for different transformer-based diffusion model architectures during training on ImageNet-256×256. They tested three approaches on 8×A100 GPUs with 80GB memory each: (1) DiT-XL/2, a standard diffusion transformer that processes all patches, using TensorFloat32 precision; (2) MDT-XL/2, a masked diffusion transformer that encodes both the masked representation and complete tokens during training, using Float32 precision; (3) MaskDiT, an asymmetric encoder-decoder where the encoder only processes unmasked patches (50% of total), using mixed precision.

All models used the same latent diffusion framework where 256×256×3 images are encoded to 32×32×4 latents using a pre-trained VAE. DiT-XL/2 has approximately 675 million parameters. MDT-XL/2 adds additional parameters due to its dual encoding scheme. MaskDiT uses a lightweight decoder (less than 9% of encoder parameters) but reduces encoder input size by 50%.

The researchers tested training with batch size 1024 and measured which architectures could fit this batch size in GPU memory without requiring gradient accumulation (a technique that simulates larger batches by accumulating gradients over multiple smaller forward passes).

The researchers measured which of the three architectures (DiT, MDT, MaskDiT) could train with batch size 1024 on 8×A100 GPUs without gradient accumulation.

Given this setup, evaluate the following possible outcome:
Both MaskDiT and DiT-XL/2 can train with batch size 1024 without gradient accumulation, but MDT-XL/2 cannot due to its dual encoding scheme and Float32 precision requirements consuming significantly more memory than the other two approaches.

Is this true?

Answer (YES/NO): NO